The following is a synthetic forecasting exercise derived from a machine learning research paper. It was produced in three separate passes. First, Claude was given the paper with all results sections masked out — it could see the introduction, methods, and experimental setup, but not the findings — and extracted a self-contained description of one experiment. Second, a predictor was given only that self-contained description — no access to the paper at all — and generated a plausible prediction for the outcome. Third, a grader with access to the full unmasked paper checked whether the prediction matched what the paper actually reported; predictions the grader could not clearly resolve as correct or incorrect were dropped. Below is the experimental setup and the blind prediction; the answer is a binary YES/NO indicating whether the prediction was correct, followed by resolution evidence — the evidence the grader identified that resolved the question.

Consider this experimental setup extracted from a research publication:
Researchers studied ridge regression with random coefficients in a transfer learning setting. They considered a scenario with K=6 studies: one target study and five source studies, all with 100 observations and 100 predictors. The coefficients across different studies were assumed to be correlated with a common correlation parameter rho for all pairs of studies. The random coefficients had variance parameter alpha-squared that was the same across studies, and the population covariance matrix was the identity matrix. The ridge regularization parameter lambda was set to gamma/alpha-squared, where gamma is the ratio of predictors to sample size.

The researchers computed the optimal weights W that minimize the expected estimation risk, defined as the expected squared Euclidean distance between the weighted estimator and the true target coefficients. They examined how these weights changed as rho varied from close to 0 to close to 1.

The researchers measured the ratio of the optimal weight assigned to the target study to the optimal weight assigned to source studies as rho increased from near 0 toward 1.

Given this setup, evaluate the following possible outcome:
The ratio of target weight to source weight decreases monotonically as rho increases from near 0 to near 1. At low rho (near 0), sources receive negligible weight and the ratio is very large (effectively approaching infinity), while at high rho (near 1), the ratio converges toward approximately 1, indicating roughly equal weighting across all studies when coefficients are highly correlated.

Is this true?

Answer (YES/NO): YES